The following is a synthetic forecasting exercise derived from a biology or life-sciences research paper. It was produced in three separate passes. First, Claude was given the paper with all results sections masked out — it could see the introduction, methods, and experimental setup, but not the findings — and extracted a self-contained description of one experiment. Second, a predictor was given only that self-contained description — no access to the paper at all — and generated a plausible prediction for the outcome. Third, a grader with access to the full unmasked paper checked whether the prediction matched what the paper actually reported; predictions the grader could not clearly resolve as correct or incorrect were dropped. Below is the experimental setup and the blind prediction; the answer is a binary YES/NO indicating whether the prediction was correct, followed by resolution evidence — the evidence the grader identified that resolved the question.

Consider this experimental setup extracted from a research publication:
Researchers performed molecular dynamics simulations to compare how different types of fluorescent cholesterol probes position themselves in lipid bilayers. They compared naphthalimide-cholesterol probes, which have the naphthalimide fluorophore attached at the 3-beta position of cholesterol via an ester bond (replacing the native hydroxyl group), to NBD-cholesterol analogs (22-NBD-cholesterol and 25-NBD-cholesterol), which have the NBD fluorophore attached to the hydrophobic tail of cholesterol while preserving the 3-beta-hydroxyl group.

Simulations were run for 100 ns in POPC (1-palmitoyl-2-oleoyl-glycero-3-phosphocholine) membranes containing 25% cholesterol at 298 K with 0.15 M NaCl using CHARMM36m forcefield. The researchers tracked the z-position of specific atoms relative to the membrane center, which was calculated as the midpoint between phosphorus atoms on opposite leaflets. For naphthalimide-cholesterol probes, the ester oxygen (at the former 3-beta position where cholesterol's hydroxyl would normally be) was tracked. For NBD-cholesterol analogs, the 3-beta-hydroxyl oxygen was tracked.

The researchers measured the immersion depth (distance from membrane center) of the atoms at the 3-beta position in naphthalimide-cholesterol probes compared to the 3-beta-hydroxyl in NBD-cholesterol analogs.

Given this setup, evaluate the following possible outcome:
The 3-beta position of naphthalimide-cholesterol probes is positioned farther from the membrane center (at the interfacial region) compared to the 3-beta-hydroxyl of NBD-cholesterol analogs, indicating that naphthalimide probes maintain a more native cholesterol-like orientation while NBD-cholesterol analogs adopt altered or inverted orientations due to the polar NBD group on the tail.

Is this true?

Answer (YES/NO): NO